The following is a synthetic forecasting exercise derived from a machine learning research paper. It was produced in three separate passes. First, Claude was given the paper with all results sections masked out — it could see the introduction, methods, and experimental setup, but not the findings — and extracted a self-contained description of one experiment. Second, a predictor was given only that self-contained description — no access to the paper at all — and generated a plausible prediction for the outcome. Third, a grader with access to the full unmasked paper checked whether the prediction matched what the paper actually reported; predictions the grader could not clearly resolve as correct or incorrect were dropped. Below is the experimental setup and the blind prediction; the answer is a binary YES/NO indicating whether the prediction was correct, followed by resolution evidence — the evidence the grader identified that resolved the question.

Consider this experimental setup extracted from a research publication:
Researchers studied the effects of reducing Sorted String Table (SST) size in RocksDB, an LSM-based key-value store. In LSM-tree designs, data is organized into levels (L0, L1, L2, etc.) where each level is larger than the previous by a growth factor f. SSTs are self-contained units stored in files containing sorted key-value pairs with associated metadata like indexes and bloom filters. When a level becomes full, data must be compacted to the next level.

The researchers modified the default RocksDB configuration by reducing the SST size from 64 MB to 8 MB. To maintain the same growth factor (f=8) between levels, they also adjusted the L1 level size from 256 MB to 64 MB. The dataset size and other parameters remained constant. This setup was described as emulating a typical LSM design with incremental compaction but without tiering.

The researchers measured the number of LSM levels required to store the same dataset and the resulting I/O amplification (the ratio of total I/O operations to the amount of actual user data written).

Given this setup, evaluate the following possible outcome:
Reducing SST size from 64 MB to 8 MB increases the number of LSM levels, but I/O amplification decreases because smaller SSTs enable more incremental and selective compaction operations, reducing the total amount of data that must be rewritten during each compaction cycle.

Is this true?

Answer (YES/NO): NO